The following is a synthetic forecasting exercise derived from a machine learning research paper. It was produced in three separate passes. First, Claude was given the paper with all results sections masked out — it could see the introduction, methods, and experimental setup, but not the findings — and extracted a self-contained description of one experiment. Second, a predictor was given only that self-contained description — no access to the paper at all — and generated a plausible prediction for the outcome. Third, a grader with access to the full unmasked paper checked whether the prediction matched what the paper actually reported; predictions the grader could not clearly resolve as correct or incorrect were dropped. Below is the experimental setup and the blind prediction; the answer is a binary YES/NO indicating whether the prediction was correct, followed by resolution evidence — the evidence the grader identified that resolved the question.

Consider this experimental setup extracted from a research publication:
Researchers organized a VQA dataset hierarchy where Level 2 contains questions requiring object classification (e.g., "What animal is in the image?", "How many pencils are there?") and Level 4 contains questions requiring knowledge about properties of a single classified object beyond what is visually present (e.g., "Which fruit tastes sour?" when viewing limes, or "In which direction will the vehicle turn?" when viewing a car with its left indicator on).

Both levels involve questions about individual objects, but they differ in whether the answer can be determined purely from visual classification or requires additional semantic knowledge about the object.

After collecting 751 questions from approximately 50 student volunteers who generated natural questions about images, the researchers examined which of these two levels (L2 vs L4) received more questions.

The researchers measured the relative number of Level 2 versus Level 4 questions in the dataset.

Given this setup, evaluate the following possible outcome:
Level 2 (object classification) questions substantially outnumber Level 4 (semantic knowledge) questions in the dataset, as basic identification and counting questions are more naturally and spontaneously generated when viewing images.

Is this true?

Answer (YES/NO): NO